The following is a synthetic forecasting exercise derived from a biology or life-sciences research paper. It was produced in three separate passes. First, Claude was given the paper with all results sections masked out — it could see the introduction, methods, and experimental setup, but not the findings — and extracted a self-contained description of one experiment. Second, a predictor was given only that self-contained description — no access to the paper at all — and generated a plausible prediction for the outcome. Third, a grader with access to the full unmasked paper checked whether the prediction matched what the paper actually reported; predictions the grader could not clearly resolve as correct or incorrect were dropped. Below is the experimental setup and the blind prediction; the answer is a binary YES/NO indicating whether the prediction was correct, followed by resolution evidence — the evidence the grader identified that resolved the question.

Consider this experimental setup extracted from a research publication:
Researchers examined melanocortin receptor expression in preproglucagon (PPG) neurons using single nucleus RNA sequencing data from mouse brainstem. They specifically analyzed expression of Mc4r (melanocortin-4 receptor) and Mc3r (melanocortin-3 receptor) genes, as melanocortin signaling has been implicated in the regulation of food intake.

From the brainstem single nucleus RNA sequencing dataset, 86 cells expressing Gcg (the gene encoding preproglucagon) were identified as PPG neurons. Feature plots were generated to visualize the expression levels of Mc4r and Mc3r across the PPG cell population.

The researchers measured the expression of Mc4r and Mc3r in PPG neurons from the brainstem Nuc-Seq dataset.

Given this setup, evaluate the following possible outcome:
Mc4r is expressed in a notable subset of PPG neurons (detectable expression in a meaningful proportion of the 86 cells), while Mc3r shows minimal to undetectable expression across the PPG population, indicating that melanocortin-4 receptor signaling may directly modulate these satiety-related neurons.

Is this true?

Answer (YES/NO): NO